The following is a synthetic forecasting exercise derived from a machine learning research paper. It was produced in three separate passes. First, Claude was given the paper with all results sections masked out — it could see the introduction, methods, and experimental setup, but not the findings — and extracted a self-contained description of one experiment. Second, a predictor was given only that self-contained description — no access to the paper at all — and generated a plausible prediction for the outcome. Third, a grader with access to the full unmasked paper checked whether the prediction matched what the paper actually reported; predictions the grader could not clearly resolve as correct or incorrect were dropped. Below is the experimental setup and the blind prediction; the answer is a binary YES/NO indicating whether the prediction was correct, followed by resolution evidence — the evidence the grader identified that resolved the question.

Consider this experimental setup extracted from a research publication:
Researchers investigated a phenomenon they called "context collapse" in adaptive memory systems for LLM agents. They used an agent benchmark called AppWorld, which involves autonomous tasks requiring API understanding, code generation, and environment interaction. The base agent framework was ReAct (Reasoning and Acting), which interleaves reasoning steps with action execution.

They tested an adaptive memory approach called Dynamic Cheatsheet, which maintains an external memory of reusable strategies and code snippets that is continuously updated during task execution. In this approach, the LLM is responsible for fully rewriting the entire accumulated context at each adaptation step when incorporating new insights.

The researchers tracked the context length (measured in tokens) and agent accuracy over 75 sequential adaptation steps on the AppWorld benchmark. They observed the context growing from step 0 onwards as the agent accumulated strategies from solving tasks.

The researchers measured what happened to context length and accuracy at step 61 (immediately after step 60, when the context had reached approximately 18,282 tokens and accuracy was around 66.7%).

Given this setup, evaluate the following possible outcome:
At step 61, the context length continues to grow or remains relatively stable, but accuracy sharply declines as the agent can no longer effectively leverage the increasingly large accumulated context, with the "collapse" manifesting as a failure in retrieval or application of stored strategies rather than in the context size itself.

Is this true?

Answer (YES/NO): NO